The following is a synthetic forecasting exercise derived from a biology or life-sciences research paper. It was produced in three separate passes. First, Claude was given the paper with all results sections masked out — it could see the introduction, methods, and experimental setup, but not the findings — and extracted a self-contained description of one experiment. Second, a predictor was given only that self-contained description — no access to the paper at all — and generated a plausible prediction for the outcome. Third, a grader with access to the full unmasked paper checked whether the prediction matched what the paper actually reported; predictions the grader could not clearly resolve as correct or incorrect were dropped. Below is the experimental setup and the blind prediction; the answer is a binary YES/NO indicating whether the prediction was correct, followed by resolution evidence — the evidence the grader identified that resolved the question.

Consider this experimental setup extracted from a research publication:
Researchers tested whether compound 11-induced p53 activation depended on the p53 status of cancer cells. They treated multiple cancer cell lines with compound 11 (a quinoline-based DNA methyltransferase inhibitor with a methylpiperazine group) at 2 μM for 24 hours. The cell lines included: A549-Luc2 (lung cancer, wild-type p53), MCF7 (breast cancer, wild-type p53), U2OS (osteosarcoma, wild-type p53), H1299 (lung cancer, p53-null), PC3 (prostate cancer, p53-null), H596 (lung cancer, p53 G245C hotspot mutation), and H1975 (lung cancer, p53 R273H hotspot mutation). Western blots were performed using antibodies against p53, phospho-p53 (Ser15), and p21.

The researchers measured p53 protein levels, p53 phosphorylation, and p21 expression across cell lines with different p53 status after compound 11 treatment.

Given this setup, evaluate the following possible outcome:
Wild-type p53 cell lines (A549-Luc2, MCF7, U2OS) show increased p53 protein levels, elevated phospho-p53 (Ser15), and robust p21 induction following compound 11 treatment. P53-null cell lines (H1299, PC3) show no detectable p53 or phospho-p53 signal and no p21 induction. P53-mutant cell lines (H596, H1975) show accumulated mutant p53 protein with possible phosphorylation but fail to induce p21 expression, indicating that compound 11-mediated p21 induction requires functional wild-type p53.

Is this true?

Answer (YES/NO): NO